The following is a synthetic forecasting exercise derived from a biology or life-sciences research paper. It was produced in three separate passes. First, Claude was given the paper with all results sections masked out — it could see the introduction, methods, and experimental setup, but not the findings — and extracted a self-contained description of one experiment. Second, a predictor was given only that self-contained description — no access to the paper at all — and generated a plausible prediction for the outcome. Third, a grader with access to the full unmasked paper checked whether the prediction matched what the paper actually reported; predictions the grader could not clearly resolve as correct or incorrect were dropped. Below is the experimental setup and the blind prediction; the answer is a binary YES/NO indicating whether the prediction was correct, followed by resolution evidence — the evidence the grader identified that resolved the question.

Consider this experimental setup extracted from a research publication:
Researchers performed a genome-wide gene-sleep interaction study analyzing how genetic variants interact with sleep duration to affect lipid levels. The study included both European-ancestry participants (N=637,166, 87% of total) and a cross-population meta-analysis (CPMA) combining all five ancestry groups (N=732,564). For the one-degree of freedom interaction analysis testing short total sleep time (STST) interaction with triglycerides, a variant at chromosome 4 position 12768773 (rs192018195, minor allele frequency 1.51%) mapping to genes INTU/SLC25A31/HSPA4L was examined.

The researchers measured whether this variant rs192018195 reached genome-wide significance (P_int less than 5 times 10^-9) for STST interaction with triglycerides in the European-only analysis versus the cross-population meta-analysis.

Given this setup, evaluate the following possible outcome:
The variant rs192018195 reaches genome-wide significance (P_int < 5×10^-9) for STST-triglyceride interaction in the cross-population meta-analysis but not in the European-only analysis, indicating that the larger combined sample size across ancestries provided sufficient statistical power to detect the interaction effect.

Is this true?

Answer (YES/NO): NO